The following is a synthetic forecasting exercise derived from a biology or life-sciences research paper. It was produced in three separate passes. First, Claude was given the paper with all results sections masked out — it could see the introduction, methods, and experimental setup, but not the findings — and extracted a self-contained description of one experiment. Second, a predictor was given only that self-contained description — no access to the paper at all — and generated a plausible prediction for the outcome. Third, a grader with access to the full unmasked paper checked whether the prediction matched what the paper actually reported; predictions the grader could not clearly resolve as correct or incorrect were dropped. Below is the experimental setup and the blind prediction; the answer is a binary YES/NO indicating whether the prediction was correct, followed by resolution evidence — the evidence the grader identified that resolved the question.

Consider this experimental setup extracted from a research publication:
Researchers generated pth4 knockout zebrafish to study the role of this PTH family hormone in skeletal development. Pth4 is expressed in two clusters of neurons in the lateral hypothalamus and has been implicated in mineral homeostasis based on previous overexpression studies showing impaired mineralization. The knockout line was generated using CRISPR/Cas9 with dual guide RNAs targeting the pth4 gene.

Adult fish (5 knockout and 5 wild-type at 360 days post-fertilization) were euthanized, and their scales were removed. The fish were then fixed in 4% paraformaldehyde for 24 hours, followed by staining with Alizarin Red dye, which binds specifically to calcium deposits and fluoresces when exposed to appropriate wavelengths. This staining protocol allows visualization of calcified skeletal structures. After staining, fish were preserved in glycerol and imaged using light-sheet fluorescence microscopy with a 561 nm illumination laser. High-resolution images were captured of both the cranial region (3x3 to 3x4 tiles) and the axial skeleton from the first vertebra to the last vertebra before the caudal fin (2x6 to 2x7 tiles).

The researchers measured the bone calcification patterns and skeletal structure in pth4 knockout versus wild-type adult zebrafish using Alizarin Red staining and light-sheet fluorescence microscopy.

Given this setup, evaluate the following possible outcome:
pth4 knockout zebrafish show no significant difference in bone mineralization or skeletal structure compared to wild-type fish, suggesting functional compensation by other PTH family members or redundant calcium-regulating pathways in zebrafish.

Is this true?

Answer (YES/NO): NO